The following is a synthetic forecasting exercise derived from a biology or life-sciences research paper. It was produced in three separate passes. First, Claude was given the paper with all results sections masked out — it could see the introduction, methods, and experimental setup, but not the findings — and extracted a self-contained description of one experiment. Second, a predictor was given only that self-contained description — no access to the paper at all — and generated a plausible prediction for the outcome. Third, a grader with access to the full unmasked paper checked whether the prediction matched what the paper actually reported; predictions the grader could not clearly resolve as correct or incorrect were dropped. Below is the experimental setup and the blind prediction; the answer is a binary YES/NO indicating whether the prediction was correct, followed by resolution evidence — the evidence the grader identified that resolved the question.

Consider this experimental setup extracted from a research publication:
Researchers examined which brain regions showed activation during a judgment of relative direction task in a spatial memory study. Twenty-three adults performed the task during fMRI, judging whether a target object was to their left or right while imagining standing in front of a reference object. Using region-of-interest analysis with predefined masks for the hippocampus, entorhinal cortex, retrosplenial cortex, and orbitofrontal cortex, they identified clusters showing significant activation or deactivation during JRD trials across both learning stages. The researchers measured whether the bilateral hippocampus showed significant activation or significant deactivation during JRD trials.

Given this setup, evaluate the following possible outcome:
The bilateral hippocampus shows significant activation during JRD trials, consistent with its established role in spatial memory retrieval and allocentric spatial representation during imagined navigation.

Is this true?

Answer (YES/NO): NO